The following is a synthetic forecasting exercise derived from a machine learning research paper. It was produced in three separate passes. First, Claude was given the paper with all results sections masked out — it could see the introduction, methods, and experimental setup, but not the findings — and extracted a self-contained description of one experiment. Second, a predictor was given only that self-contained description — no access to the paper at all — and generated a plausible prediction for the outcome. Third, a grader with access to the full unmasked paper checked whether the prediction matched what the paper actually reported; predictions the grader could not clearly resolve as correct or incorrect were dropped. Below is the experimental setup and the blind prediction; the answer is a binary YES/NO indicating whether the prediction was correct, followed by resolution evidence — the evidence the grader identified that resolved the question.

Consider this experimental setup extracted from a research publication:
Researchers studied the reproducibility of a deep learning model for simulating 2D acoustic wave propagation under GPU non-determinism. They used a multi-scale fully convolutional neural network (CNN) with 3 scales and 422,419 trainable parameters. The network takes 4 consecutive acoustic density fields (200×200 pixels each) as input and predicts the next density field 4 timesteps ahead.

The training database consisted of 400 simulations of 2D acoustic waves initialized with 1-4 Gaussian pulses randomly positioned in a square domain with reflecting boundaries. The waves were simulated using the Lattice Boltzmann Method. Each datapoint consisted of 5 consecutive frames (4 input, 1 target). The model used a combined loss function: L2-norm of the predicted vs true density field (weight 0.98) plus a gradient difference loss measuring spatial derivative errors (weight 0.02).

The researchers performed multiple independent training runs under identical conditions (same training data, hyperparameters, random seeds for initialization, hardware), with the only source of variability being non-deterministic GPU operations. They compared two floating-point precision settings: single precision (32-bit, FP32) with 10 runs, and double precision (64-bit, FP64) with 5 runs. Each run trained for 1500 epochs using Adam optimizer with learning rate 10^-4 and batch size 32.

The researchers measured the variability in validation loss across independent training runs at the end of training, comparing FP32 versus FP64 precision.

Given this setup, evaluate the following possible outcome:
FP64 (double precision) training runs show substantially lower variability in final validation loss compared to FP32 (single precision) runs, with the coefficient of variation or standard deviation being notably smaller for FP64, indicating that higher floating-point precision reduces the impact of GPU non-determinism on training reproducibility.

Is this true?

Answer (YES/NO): YES